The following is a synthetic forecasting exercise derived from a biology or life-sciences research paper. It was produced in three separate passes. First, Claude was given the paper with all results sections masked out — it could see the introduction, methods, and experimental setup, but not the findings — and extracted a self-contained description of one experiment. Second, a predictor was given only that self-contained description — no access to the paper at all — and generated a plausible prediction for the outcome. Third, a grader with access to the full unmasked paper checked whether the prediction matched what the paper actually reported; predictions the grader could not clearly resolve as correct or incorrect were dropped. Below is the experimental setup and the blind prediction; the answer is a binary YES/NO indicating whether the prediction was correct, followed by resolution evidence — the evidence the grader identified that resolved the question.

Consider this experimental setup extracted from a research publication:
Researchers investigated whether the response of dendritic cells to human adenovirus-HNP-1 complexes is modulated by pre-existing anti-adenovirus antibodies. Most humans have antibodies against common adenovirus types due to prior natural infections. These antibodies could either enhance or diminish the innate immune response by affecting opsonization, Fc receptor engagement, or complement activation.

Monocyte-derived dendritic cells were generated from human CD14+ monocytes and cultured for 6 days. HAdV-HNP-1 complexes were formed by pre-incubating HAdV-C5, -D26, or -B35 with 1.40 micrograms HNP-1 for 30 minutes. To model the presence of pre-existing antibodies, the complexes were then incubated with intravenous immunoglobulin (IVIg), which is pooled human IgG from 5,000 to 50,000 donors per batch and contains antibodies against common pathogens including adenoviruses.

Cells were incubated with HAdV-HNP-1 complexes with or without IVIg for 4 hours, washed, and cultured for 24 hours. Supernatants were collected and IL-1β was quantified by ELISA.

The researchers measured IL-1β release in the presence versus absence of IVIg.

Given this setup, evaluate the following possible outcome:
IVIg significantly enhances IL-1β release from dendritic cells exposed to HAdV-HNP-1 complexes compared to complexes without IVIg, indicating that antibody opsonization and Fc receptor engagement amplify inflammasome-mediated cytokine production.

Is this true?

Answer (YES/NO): NO